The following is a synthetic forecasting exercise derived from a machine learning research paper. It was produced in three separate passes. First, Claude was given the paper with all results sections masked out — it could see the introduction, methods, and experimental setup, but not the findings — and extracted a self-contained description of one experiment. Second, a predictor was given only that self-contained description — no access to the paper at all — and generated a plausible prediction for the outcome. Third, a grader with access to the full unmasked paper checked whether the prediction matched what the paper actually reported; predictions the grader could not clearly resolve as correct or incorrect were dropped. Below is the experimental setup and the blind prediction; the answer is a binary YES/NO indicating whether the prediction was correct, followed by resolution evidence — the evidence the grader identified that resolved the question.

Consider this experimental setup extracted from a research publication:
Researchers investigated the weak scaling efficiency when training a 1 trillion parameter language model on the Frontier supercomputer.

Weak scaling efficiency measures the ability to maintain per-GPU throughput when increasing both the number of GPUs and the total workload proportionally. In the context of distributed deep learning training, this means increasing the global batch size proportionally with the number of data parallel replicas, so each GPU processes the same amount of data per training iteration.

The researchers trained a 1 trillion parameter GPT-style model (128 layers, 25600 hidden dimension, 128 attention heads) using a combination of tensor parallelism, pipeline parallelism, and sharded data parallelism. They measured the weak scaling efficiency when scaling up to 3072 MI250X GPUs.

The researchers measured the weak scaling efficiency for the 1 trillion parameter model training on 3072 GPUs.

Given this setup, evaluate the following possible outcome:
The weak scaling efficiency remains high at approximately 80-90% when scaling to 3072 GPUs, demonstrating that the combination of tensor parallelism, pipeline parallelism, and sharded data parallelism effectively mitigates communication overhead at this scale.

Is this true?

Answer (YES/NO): NO